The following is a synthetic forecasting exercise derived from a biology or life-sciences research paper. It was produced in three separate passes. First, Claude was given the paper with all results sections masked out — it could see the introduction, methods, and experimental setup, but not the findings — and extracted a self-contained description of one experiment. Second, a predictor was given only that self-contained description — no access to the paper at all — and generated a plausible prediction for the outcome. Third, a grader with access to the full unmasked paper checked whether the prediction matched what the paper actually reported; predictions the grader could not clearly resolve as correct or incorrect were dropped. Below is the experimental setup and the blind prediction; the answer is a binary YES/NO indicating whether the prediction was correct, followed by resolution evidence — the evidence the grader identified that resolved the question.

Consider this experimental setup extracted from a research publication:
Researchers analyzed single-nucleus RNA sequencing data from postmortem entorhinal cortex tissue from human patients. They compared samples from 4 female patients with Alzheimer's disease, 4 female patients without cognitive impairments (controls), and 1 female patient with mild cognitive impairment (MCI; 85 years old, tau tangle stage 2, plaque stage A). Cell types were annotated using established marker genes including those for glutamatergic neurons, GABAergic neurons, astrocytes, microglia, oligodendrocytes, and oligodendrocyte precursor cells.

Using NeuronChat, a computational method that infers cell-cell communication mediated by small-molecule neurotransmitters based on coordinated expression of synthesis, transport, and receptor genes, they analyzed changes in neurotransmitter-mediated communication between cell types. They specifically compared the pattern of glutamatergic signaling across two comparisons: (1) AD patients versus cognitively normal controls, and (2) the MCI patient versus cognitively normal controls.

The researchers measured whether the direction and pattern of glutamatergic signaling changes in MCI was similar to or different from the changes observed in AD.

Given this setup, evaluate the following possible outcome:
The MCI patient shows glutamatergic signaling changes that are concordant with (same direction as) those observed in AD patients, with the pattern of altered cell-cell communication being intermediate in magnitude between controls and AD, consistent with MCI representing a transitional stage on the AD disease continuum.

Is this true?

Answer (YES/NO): YES